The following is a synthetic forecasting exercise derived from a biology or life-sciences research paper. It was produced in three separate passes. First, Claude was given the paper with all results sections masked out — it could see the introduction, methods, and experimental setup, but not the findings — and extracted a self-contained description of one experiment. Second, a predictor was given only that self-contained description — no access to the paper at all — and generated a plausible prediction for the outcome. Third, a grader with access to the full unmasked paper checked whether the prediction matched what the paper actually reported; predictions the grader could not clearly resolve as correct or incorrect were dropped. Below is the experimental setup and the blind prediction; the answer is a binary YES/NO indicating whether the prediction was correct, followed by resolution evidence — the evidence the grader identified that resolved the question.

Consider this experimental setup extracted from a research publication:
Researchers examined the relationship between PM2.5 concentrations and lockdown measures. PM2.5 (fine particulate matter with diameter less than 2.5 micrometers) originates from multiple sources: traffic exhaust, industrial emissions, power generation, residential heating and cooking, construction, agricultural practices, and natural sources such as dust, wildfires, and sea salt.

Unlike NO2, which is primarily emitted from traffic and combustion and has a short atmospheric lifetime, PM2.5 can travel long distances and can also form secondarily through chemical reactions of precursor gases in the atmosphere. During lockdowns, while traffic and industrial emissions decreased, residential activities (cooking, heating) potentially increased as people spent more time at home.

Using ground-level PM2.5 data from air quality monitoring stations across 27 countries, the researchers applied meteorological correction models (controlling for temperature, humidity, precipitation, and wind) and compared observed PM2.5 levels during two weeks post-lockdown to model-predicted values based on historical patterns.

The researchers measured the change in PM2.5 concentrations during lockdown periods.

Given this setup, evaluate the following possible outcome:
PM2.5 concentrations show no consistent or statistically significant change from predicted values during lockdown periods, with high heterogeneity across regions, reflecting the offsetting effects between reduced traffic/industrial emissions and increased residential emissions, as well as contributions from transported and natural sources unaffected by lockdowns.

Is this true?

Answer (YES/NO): YES